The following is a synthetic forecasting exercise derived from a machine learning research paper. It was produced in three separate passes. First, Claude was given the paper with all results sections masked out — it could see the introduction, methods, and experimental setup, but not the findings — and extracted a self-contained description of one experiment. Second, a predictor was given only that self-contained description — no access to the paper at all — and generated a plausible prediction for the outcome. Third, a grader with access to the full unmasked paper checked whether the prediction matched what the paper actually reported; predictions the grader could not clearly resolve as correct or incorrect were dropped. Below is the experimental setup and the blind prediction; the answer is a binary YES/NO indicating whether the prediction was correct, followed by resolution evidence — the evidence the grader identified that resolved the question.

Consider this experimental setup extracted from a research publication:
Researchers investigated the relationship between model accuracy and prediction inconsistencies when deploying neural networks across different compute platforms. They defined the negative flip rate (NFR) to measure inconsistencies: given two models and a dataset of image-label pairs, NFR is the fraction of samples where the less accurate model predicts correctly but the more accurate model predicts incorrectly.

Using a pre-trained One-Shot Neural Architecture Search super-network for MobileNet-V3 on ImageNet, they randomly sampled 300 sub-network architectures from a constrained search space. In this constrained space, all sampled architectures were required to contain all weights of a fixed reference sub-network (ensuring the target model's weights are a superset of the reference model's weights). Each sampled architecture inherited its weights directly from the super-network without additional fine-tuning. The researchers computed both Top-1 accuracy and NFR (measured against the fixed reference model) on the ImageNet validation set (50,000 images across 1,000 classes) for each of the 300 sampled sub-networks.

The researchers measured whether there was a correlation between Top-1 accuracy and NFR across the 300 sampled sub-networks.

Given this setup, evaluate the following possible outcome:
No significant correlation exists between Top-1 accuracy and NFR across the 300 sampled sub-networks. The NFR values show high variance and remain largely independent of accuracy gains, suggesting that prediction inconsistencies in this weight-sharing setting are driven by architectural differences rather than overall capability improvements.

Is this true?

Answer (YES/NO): YES